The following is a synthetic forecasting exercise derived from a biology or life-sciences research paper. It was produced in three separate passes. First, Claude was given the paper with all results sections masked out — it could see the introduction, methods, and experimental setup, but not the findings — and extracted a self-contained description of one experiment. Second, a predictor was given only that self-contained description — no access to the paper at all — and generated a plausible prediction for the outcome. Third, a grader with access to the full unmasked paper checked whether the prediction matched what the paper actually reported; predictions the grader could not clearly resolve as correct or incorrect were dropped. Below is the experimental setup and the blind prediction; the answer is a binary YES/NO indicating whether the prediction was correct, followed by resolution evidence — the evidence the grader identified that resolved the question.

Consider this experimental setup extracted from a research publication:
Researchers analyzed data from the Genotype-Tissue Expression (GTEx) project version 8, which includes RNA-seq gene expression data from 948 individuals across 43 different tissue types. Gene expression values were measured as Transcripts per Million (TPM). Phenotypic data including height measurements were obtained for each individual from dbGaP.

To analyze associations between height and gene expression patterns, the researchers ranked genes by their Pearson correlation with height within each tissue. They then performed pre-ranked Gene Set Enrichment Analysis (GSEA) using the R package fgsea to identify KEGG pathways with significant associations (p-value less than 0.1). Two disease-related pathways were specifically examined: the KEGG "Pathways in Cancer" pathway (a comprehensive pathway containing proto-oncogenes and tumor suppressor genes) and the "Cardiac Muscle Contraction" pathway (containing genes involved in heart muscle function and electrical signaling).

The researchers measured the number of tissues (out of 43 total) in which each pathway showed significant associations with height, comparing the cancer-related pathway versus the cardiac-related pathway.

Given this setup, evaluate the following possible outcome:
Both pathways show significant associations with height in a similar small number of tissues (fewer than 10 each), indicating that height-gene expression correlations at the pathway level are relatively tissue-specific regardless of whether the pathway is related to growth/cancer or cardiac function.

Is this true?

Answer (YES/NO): NO